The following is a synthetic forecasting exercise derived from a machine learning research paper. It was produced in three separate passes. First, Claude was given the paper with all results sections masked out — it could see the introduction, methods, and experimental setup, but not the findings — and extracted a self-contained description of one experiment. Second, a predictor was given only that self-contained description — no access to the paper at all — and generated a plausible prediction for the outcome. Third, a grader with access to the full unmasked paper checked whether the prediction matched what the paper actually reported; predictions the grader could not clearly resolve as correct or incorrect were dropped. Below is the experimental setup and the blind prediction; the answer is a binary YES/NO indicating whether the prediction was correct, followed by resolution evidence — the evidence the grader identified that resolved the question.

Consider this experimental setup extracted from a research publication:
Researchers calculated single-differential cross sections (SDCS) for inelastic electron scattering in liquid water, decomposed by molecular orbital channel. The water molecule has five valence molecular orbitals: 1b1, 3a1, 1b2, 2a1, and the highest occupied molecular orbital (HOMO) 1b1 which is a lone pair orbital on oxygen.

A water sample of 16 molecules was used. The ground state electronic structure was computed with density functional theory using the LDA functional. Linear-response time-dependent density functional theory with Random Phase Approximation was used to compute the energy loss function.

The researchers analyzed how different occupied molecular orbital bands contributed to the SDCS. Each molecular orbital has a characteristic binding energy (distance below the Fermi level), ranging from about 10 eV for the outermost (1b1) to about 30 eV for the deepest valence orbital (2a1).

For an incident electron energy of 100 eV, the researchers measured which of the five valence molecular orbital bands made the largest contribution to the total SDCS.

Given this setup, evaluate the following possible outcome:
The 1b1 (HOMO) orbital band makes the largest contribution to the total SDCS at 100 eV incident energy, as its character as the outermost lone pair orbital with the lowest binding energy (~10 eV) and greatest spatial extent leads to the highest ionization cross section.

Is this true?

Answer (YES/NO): YES